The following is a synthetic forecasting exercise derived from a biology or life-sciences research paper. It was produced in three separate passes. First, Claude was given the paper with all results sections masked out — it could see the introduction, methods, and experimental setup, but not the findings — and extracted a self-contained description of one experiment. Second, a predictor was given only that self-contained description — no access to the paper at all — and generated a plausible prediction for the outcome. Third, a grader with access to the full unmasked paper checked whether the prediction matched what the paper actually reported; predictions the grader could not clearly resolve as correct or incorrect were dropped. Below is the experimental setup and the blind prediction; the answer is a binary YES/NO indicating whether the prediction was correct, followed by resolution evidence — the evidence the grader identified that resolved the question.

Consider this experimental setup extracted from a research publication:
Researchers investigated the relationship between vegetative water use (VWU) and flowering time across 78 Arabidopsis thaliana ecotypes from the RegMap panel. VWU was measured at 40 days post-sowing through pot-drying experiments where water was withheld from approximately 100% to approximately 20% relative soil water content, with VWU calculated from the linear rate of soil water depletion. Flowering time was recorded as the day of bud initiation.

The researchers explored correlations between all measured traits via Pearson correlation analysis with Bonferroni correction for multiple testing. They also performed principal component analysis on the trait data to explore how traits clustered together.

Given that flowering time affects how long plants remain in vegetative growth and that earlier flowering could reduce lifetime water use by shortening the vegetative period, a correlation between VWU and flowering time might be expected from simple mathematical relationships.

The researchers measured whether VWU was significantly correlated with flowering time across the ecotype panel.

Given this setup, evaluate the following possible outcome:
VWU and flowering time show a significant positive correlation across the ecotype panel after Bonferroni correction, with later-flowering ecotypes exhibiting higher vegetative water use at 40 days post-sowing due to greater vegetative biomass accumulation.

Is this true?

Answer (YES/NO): NO